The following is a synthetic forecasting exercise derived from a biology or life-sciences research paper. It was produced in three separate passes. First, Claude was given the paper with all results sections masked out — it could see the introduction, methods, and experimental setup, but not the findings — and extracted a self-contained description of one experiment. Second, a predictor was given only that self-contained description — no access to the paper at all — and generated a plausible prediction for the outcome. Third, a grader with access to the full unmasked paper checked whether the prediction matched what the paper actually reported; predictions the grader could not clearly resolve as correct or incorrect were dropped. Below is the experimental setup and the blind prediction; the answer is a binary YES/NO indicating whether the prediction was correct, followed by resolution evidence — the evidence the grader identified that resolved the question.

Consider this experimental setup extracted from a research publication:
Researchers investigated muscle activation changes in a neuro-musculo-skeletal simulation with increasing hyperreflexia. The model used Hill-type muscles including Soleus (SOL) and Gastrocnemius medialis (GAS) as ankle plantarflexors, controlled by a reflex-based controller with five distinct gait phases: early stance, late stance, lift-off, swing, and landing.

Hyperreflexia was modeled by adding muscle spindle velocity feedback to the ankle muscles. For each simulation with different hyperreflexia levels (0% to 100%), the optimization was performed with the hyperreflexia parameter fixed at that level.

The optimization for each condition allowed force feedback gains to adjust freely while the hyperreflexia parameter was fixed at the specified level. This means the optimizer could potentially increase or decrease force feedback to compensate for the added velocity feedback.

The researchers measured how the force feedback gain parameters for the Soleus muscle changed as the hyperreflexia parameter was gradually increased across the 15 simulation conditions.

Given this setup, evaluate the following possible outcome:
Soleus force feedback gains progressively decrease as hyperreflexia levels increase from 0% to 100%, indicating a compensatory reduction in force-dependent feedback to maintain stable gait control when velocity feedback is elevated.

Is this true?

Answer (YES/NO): YES